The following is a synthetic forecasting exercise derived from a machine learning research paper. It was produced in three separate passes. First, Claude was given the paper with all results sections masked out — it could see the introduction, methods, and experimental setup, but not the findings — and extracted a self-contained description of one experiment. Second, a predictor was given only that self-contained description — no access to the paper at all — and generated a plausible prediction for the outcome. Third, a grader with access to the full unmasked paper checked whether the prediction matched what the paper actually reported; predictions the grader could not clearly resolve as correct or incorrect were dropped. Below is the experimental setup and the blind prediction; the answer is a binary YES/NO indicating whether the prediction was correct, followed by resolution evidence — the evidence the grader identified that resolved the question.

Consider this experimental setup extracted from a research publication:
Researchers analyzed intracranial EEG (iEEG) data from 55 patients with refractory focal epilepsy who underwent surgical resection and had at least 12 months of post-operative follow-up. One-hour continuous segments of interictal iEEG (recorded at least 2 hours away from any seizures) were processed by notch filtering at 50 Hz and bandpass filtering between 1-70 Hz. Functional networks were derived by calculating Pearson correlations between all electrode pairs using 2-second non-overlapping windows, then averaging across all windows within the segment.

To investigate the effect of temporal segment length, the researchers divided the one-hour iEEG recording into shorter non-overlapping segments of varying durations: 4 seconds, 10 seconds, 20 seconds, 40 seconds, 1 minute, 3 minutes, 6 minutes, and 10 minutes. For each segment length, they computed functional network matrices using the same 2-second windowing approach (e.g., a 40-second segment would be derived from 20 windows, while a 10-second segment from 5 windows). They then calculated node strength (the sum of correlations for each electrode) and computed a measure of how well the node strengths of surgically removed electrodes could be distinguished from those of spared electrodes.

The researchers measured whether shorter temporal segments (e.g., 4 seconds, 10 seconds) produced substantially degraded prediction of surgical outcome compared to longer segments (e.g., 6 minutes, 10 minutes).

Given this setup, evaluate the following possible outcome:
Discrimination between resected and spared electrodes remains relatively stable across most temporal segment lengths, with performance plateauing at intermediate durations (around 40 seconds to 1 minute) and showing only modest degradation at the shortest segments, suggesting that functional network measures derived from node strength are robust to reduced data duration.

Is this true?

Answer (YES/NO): NO